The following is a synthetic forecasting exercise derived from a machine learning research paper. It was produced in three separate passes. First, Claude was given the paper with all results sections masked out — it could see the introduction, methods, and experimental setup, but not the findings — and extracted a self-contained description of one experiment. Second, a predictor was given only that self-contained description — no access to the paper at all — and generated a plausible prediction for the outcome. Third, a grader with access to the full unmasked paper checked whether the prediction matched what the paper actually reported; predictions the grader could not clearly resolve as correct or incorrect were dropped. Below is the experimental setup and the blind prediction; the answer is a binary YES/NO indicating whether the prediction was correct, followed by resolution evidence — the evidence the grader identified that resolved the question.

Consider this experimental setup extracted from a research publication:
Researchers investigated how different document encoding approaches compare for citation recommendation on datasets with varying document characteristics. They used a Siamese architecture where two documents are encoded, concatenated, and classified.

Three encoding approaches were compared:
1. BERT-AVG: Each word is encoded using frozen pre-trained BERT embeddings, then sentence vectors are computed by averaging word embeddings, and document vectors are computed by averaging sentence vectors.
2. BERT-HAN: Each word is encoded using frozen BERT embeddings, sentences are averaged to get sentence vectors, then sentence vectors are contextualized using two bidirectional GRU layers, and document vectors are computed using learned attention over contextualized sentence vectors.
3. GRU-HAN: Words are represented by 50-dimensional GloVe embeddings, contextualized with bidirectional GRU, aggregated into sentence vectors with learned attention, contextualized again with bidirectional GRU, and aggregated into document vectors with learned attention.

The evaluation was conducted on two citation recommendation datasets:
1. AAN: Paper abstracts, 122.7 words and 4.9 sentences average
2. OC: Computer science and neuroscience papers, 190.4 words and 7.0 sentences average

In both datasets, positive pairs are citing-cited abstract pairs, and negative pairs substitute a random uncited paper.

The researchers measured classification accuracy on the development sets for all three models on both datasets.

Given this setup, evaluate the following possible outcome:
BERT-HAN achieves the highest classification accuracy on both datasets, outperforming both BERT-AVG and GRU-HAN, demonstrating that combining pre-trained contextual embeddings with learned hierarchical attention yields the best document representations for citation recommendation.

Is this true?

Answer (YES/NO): NO